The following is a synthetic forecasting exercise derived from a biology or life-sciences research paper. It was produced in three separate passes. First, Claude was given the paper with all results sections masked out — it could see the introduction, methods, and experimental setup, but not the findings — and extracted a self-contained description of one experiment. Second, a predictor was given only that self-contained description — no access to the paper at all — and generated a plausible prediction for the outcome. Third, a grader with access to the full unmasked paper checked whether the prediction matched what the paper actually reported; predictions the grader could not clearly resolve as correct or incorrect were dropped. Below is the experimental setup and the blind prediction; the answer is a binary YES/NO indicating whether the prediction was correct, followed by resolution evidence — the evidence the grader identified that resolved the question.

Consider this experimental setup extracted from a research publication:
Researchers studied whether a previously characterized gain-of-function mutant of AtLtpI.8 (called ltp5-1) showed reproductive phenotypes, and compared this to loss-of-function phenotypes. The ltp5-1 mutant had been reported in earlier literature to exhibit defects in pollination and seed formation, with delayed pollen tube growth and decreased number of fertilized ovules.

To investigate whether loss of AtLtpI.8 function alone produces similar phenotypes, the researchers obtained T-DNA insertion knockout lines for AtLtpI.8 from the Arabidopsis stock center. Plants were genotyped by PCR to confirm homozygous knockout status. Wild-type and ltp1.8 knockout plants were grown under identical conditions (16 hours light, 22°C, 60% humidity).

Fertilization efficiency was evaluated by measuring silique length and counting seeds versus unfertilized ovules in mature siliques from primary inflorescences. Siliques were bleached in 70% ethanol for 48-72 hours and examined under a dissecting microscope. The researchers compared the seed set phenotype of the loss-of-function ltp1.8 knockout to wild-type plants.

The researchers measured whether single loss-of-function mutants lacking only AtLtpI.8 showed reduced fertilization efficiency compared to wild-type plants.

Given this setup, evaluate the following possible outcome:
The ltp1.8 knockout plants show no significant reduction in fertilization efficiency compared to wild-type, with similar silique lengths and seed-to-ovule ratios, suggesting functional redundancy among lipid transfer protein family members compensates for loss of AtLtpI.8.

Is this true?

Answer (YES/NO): YES